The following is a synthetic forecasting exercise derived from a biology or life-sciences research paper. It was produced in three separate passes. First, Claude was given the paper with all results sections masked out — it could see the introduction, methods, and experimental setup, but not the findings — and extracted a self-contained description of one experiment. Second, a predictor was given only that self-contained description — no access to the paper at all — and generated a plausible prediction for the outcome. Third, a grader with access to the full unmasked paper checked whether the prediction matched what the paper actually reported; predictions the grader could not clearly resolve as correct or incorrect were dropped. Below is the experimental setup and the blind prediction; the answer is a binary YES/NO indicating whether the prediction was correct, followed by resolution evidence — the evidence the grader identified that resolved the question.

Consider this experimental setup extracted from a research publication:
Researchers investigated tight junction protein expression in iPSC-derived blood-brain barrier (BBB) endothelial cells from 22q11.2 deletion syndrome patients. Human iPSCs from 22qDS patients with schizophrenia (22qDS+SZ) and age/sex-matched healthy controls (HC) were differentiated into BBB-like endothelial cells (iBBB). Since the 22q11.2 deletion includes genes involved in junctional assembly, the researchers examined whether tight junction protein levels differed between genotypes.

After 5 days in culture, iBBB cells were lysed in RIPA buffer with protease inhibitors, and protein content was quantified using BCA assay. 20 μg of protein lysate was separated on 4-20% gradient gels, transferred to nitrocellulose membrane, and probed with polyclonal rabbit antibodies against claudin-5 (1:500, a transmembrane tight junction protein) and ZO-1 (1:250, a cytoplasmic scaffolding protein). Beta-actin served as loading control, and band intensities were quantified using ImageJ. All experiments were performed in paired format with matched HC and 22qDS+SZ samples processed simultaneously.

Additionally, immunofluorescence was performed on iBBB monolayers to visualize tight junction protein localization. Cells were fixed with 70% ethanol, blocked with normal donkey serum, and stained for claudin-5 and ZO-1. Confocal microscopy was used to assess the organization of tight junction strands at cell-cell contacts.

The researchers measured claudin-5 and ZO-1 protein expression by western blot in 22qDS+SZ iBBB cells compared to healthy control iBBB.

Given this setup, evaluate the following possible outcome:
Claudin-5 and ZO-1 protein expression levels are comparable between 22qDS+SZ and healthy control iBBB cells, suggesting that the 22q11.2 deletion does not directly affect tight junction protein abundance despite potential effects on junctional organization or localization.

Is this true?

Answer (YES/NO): YES